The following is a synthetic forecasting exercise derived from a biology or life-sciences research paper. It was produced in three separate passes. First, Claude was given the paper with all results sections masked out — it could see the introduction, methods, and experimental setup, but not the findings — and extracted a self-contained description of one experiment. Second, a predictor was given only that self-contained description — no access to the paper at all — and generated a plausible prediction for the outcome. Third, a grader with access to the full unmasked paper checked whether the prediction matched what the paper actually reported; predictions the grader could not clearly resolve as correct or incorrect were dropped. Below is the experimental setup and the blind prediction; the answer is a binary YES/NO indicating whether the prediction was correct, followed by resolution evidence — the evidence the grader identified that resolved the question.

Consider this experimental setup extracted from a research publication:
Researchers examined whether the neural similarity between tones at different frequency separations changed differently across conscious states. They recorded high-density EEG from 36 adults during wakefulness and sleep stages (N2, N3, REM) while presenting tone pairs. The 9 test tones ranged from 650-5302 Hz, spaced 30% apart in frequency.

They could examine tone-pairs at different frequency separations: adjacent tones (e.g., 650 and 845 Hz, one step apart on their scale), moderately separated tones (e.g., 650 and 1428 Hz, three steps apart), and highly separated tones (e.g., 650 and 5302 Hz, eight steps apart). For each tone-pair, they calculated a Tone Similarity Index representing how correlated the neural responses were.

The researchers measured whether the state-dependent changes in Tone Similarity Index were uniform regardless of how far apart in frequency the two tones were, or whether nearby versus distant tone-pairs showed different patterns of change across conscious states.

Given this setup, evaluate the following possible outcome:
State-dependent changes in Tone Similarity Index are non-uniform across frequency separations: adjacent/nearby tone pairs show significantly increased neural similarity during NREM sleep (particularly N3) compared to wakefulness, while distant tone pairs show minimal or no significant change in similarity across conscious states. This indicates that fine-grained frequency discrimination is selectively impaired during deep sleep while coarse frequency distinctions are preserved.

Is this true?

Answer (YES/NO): NO